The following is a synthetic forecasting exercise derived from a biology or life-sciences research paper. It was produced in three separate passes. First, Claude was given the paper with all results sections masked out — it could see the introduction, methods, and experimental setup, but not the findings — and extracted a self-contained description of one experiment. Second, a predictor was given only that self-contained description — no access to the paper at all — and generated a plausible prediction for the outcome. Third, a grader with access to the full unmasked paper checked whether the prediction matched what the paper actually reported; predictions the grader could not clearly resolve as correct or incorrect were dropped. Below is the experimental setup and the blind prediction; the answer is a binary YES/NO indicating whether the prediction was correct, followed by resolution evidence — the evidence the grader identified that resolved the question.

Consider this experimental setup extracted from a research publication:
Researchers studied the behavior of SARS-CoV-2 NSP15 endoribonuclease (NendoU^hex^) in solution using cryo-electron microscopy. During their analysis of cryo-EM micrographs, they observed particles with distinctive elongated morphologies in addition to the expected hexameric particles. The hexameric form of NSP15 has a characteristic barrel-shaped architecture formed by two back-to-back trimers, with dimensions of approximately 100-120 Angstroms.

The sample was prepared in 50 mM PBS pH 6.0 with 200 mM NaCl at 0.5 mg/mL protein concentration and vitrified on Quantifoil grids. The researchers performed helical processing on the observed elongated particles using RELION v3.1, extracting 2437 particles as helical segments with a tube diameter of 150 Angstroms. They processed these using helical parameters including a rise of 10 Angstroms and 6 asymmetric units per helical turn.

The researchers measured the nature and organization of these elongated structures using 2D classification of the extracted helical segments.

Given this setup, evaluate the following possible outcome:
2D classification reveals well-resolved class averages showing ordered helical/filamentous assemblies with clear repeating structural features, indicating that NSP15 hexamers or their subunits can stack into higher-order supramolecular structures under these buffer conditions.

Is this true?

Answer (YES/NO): YES